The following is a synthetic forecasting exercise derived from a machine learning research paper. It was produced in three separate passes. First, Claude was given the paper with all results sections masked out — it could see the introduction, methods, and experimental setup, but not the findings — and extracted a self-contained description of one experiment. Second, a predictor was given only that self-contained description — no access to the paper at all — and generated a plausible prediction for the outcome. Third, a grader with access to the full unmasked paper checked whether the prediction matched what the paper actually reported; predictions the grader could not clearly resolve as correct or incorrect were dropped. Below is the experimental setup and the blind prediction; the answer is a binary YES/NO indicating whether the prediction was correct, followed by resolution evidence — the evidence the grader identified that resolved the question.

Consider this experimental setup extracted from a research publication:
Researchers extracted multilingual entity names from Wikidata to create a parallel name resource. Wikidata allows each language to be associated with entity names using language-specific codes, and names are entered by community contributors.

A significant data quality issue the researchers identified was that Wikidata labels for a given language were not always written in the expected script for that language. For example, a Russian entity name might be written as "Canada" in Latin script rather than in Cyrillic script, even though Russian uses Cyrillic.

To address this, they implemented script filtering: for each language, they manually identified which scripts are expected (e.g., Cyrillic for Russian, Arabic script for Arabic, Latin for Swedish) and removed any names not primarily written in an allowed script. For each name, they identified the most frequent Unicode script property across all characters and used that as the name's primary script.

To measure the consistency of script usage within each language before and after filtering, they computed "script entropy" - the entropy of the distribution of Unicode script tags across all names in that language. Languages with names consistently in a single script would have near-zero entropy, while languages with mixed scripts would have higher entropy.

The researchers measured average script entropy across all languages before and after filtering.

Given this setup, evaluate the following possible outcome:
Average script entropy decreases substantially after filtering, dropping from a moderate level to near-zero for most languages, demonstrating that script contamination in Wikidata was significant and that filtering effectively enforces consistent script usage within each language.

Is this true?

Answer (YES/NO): YES